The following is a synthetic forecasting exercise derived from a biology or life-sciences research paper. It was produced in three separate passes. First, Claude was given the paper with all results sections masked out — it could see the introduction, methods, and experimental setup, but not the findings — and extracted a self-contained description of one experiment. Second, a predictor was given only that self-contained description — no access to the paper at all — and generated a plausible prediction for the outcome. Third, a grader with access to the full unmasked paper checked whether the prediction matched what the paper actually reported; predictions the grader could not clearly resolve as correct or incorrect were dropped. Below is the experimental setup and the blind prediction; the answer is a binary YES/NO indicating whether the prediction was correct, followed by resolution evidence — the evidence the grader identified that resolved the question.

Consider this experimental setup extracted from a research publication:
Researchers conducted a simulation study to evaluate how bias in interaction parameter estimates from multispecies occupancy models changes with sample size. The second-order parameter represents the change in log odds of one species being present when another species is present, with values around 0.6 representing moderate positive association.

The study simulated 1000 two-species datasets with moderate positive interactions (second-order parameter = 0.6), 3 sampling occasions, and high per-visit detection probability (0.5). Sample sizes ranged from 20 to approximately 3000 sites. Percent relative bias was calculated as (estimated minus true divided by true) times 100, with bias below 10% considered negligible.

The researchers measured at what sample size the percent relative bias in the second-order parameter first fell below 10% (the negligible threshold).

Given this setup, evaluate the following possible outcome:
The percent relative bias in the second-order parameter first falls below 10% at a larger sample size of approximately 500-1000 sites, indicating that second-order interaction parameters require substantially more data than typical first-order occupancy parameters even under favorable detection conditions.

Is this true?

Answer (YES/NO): NO